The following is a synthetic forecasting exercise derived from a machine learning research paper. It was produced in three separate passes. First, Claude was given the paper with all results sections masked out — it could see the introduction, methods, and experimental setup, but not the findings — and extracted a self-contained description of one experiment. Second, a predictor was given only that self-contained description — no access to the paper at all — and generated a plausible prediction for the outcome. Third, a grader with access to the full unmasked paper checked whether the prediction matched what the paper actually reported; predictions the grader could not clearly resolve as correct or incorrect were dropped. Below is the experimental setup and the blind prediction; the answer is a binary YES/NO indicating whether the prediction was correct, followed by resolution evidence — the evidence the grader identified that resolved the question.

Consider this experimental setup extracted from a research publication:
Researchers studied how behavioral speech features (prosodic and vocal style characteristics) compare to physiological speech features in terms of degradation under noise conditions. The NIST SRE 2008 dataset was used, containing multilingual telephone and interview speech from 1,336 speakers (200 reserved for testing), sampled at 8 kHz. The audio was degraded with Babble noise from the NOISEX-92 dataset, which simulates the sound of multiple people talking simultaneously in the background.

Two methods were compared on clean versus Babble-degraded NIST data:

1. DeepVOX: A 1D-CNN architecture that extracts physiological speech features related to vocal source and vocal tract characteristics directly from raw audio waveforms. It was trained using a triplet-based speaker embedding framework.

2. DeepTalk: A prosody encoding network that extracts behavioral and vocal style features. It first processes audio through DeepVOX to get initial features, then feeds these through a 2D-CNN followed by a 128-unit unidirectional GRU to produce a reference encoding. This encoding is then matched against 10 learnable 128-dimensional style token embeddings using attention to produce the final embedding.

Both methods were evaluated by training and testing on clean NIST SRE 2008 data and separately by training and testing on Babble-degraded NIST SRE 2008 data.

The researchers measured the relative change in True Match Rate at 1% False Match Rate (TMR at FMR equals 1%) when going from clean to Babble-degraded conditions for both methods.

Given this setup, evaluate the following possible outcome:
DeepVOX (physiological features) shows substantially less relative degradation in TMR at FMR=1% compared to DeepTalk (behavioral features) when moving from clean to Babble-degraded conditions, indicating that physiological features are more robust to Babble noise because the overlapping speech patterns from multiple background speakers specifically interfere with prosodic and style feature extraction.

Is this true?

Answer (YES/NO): YES